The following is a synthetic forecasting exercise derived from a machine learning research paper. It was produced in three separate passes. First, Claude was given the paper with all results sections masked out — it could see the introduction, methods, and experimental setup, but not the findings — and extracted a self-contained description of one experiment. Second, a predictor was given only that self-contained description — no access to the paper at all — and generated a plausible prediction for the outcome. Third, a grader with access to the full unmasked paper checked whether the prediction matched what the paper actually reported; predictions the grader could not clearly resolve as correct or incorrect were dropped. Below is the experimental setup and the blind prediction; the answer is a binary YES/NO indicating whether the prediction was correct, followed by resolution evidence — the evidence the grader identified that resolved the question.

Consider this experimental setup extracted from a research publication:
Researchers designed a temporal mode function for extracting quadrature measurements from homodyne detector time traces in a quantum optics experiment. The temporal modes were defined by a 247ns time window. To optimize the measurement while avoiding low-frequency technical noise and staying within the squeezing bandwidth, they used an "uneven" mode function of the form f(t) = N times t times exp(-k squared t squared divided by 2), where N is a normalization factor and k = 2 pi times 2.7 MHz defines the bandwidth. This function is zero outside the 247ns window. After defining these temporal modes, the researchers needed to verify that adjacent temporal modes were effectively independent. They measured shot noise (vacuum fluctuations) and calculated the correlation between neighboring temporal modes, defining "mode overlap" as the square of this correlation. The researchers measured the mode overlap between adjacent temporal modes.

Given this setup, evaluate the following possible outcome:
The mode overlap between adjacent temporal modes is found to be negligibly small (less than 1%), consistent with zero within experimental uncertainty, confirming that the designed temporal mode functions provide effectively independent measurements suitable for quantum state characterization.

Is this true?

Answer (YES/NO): YES